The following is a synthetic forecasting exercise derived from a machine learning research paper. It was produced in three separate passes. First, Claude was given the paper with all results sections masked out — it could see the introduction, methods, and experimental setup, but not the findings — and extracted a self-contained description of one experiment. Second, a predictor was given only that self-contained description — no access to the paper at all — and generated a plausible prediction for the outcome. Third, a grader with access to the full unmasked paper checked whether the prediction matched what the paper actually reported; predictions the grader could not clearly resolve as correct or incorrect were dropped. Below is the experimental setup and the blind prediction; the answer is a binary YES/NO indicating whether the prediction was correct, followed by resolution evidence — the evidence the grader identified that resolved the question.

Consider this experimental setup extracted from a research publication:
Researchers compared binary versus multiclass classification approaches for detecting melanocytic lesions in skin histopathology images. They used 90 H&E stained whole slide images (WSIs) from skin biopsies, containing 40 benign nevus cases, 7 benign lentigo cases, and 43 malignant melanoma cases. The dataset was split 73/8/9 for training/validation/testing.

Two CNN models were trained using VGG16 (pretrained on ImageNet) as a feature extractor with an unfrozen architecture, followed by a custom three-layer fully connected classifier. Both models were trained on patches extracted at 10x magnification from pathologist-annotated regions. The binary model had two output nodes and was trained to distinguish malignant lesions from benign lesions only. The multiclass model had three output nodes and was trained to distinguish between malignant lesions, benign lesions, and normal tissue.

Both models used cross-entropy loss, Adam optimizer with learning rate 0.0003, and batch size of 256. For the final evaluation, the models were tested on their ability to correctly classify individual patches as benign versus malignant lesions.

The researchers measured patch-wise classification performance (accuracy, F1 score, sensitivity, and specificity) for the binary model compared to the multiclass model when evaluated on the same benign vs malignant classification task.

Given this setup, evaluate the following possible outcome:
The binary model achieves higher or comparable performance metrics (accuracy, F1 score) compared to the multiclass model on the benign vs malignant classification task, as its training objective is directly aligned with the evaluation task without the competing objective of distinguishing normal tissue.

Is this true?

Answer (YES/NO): NO